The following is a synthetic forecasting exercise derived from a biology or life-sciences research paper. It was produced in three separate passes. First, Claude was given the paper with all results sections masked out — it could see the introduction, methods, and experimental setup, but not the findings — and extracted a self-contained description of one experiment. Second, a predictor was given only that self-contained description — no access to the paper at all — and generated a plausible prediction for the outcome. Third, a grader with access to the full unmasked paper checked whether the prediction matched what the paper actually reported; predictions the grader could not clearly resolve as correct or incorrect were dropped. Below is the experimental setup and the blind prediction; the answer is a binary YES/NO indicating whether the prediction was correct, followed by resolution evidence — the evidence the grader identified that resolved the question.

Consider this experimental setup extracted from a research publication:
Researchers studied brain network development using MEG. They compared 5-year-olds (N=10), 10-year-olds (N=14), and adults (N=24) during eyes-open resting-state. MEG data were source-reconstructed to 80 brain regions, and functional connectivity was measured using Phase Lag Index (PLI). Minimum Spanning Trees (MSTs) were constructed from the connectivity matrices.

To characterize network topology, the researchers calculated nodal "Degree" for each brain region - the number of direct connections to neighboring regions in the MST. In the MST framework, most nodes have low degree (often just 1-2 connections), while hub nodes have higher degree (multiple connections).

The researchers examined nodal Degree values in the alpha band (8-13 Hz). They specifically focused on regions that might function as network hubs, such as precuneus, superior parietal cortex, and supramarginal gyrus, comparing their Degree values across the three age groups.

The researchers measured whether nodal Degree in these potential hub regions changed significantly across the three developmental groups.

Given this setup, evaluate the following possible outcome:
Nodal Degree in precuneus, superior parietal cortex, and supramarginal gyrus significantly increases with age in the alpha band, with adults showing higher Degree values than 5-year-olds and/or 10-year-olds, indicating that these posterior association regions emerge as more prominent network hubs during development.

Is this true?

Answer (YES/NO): NO